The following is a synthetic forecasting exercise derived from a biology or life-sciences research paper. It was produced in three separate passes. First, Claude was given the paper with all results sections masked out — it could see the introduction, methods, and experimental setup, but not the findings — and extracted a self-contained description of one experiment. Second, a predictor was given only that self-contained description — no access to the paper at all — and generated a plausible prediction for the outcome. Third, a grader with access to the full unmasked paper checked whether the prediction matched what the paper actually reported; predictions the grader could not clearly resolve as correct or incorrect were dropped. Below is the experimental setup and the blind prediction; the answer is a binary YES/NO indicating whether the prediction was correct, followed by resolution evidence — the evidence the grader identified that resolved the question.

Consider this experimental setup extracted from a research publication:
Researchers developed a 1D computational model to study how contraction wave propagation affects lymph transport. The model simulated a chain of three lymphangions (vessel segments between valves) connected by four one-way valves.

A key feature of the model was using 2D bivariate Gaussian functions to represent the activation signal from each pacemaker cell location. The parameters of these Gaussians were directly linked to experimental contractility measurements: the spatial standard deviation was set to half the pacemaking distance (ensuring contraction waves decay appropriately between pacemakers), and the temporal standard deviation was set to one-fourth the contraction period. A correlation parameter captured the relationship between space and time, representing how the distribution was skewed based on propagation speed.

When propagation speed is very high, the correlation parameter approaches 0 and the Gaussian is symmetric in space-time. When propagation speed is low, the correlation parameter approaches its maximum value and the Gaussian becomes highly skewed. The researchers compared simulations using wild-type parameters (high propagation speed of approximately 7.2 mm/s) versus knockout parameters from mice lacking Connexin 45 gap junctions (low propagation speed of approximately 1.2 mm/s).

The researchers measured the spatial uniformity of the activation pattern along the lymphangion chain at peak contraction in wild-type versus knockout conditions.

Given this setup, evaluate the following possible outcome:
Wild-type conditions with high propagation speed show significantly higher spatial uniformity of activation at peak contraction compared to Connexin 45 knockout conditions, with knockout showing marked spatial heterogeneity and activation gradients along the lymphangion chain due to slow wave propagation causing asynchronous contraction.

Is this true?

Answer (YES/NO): YES